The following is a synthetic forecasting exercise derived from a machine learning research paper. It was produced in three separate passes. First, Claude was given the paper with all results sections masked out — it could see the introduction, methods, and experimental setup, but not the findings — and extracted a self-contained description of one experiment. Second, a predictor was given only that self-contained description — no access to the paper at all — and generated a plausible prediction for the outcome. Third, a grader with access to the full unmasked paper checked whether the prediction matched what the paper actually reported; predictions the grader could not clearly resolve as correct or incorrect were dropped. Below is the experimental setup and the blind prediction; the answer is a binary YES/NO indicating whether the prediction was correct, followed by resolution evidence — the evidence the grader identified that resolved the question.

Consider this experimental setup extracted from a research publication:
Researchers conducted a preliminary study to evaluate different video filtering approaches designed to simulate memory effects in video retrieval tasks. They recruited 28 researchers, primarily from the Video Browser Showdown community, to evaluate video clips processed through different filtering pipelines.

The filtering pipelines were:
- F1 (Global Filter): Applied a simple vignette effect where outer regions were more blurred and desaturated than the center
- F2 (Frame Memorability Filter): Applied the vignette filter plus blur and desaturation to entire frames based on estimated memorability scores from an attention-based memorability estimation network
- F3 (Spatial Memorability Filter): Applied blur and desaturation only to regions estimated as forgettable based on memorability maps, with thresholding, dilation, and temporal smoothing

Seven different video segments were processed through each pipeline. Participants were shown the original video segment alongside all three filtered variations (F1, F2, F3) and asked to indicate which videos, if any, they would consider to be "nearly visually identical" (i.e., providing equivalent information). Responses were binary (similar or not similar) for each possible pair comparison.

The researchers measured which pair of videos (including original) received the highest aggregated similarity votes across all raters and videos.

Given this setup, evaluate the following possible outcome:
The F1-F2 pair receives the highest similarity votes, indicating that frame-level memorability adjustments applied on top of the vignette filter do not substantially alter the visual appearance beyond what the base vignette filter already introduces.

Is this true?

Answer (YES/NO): NO